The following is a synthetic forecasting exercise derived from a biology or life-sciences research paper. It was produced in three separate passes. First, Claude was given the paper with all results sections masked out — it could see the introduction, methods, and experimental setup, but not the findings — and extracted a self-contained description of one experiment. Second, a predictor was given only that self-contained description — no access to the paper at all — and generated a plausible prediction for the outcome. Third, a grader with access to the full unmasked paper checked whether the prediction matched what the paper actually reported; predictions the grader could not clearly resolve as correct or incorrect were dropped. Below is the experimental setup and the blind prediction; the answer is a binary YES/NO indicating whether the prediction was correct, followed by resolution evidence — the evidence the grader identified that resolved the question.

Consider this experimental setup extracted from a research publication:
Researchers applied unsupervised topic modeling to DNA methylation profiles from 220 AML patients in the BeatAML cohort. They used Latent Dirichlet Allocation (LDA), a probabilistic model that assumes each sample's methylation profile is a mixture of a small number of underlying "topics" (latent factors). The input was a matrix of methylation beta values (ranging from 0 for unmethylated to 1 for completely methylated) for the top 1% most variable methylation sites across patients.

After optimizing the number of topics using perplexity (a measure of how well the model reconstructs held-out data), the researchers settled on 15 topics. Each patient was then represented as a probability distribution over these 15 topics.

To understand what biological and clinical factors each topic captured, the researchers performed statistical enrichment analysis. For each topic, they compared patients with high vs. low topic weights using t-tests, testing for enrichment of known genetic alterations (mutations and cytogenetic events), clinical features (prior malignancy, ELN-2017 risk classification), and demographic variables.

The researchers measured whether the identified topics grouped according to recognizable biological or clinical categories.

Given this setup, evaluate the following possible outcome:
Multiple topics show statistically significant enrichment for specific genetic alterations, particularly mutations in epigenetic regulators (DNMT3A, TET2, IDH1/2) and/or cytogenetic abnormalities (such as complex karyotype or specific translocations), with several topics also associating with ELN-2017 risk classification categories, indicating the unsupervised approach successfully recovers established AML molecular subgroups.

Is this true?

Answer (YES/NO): YES